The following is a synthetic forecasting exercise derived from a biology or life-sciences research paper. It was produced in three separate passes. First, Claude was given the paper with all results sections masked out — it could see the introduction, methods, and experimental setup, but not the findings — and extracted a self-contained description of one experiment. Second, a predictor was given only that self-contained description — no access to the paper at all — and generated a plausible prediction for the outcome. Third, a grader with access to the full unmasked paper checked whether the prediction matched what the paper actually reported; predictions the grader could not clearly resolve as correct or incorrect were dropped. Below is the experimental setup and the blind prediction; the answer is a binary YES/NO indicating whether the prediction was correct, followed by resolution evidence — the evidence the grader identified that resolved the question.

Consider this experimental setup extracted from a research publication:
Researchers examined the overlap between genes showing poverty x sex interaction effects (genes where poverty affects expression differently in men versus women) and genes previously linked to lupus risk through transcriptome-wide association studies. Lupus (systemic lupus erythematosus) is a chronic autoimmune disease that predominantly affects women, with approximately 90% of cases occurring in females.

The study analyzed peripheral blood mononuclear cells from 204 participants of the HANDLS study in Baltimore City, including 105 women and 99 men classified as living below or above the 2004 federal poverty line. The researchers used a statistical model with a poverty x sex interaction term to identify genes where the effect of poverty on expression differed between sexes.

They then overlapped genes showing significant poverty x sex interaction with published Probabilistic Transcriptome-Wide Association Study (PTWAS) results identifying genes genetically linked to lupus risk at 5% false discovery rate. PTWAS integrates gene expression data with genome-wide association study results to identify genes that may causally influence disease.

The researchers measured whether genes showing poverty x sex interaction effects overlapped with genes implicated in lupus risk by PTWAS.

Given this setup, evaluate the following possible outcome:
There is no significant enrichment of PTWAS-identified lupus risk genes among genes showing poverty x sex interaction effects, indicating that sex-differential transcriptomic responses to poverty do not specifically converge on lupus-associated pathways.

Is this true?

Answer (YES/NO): YES